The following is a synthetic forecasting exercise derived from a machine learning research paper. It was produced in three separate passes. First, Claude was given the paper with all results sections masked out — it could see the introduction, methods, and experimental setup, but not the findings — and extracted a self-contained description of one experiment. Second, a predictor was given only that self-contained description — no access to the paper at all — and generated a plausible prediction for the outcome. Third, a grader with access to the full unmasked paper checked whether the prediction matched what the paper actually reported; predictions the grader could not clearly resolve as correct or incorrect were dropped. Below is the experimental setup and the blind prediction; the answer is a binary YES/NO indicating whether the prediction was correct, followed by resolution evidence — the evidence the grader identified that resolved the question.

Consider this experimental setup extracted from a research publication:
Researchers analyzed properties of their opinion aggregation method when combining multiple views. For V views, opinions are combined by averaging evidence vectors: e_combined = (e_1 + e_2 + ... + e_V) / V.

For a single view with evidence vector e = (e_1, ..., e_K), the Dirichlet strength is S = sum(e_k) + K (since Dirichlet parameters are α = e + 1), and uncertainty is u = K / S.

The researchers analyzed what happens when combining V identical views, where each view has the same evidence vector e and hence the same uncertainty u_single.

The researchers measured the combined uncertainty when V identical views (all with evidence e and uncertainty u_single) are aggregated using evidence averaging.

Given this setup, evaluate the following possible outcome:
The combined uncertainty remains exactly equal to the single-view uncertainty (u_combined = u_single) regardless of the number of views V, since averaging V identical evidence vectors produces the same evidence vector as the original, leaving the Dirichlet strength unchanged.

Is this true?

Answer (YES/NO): YES